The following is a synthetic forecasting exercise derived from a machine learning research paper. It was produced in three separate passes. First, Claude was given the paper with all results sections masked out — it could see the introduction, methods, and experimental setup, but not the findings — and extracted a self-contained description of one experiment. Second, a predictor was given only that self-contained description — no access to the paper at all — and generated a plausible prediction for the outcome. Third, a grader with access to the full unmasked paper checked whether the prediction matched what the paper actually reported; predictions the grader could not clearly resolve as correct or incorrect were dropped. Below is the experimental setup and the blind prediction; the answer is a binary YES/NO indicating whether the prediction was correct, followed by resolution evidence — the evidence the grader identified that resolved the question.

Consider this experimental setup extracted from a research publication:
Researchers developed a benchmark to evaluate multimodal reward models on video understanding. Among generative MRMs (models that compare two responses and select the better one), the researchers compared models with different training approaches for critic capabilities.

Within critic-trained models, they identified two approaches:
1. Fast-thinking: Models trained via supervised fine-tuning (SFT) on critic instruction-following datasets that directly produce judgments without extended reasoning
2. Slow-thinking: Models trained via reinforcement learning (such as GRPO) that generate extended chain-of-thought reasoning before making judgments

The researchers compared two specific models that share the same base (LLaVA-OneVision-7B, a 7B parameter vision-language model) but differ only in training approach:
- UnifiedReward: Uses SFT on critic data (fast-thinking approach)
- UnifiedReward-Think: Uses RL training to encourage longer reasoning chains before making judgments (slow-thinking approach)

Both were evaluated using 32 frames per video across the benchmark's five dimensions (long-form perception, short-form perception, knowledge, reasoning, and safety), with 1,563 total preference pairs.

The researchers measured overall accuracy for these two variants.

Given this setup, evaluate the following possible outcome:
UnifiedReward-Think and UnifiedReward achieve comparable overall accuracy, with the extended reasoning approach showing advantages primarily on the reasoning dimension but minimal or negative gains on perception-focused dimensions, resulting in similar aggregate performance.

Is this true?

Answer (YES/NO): NO